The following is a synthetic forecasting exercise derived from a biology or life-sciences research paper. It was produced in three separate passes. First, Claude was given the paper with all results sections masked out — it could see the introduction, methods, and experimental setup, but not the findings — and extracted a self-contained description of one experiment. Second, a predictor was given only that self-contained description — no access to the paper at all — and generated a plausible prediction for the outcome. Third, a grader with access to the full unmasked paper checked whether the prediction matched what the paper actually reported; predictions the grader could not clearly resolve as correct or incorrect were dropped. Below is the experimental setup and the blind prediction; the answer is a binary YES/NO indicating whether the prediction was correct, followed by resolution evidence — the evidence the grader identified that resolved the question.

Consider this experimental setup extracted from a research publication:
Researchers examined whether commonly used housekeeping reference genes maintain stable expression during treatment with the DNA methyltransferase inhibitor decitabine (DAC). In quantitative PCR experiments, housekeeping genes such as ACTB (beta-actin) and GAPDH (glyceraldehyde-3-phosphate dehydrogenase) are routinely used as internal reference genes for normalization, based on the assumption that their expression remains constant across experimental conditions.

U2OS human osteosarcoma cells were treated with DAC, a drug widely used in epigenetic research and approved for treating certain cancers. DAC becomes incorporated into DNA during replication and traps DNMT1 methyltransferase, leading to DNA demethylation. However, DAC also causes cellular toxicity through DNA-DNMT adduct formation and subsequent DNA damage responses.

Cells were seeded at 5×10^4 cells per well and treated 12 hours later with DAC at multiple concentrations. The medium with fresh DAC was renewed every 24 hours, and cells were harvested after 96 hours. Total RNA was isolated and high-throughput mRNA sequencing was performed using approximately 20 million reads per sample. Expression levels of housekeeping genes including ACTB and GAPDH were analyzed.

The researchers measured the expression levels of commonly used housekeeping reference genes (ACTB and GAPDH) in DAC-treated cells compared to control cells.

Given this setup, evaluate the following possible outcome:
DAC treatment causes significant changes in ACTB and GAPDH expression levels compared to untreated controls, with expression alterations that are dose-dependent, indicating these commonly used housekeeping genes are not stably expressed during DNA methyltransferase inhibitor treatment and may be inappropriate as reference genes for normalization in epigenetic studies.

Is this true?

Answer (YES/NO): YES